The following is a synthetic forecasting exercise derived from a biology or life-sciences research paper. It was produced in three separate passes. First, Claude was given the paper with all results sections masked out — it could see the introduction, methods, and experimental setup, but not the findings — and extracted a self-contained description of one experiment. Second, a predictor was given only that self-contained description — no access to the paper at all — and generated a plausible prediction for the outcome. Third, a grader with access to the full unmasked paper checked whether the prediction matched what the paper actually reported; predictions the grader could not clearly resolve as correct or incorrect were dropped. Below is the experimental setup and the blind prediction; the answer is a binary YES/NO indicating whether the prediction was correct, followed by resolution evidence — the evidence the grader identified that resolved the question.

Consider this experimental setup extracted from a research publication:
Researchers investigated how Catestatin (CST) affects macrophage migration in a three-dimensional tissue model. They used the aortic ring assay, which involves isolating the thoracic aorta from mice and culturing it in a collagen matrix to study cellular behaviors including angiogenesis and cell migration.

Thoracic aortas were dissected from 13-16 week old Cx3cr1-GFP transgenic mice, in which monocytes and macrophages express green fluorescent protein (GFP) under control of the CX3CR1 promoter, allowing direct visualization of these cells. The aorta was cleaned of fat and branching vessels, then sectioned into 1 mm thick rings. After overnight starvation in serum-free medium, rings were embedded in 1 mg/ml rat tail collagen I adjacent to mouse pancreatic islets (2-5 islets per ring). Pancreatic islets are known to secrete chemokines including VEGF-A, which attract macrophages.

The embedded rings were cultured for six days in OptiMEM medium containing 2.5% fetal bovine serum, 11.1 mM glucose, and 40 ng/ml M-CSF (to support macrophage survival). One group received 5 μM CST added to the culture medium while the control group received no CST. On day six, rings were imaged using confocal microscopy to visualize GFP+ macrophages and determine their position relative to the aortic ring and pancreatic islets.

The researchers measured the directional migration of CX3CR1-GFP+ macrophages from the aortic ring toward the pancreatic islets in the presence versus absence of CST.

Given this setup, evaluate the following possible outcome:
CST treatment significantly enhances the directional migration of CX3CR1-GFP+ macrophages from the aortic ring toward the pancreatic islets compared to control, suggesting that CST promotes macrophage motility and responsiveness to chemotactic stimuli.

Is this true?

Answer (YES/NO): NO